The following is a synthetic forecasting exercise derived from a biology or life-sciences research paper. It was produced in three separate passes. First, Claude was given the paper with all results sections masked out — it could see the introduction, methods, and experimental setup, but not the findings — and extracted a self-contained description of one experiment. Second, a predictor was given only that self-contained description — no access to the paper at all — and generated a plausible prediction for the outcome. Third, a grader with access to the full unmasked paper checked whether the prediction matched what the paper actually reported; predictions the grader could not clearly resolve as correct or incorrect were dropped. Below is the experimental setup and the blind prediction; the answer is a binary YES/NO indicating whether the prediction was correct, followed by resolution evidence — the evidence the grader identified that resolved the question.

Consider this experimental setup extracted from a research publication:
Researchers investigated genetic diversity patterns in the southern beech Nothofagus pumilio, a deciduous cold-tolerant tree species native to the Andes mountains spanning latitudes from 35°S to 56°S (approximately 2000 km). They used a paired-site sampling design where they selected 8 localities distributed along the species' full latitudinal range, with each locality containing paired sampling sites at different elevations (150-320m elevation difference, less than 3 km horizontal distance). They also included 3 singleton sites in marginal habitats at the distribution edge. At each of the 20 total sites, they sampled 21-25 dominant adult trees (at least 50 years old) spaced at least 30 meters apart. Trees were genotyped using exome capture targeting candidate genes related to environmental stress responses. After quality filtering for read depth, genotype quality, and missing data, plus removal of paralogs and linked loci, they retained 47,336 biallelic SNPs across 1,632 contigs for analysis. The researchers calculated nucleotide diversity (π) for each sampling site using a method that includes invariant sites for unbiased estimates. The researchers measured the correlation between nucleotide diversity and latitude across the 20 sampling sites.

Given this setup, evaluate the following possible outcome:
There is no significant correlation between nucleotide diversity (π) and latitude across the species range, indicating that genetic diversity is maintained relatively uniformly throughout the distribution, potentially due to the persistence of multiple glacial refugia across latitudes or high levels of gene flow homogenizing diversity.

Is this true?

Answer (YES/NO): NO